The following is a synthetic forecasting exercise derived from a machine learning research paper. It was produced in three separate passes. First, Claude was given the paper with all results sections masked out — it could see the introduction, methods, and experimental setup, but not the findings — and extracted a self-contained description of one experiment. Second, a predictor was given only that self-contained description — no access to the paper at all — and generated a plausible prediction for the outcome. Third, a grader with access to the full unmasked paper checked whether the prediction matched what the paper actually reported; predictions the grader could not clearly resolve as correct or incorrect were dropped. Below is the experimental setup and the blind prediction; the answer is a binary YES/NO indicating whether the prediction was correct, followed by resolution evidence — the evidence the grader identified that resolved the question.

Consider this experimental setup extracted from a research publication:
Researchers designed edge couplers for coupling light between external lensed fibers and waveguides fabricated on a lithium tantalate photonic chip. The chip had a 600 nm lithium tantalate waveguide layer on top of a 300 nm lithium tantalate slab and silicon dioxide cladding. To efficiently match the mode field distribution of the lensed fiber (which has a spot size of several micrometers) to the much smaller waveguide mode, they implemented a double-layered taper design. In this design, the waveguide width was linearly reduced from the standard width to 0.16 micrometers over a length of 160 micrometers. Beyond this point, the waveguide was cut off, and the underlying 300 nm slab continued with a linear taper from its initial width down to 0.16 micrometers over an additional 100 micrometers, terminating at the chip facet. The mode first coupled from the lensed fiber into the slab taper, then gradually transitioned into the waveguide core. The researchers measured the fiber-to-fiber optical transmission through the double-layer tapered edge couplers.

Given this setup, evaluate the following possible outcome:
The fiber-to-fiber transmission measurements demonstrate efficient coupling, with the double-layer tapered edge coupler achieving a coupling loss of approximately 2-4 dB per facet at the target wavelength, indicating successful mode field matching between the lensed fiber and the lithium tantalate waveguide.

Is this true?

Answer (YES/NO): NO